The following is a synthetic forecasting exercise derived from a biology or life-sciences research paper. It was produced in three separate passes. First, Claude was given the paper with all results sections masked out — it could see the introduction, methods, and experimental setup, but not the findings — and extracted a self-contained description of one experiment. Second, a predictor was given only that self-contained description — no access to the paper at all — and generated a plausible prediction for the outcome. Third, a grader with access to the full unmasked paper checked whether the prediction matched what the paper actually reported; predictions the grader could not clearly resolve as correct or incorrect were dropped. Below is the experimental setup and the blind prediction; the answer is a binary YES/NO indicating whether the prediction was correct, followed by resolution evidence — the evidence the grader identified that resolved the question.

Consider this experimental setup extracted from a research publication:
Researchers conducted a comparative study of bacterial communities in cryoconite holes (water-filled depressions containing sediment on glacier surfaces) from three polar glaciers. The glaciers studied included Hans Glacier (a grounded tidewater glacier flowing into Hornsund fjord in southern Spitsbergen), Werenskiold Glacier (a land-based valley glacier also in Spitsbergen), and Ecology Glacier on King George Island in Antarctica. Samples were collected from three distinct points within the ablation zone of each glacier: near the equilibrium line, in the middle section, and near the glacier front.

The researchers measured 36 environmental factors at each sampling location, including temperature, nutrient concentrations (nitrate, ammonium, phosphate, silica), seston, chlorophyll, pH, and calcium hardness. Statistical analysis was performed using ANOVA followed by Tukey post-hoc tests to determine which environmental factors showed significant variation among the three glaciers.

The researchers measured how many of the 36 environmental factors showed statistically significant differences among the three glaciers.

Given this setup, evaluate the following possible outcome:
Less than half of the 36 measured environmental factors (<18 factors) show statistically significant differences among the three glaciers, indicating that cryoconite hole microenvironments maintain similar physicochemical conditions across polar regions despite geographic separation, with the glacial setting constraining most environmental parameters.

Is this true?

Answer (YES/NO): YES